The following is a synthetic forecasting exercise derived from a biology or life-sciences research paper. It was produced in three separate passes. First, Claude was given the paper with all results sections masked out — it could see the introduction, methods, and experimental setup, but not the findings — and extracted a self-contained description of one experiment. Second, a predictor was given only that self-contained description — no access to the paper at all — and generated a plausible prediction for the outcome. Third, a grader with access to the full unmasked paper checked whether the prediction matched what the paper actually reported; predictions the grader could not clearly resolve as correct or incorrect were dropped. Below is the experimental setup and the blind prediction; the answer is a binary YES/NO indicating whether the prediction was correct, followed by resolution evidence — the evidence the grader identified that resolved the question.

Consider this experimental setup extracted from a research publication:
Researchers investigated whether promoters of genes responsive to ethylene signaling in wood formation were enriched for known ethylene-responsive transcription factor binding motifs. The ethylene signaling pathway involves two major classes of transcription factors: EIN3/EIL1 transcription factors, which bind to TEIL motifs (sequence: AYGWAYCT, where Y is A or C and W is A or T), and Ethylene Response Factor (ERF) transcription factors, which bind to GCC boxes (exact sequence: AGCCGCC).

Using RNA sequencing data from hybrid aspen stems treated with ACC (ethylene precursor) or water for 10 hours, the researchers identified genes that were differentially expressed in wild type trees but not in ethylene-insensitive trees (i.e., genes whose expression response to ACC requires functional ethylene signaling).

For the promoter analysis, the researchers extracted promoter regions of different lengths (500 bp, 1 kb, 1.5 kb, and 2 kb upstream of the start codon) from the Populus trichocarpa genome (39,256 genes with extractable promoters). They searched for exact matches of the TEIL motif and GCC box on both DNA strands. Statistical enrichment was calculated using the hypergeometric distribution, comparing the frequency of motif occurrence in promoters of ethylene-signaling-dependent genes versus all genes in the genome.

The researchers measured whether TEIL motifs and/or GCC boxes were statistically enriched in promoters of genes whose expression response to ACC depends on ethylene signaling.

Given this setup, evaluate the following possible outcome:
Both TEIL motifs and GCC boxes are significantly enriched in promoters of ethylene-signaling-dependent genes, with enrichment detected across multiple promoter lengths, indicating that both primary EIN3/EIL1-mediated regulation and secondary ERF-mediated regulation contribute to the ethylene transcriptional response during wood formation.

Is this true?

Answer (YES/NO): NO